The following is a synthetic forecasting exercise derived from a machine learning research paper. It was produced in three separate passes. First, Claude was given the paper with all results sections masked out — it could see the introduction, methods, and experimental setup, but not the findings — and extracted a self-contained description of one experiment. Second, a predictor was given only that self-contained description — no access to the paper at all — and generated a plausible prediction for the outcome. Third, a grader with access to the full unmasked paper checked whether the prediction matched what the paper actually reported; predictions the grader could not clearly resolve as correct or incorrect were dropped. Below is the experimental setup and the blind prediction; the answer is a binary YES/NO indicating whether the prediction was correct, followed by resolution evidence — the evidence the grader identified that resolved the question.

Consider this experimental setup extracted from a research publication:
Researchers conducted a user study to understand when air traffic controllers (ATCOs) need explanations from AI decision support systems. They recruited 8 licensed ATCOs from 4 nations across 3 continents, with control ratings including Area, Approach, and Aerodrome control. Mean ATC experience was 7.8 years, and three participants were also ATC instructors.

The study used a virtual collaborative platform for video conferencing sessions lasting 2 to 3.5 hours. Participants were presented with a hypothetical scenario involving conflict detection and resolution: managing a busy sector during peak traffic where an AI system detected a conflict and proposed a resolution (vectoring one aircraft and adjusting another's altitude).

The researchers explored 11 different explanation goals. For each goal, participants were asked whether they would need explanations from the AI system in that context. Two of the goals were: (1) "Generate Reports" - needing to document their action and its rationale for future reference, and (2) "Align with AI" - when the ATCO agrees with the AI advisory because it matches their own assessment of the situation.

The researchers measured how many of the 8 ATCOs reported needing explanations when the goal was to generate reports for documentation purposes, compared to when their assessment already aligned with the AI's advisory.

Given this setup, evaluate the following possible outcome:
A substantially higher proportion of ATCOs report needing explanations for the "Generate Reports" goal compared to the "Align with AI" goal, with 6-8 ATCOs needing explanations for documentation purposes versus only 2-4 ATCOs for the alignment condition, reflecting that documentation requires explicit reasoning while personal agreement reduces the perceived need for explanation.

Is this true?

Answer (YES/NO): NO